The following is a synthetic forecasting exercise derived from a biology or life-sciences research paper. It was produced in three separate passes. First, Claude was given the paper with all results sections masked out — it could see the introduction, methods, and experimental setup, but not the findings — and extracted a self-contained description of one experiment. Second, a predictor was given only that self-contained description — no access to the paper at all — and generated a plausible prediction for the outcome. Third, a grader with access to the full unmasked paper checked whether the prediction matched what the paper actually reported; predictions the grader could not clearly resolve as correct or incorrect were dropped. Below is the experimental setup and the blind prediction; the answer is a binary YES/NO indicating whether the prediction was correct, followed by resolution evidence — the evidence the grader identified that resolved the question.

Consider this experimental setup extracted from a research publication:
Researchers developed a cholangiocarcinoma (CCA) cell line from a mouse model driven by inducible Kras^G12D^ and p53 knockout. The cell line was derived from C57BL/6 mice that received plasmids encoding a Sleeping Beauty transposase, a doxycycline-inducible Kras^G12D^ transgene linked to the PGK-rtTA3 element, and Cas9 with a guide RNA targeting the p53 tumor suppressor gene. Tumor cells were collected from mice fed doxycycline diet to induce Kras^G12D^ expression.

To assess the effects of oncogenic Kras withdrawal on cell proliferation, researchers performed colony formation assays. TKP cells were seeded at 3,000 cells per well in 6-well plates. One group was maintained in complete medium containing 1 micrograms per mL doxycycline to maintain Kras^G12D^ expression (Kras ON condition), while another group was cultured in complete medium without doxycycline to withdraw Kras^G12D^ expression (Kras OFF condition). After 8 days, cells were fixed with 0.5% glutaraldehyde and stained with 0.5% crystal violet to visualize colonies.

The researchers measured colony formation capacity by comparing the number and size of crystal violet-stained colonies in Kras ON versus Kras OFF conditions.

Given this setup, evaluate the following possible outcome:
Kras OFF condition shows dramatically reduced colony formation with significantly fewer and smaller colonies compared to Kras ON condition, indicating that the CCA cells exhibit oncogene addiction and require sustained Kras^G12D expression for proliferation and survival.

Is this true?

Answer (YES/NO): YES